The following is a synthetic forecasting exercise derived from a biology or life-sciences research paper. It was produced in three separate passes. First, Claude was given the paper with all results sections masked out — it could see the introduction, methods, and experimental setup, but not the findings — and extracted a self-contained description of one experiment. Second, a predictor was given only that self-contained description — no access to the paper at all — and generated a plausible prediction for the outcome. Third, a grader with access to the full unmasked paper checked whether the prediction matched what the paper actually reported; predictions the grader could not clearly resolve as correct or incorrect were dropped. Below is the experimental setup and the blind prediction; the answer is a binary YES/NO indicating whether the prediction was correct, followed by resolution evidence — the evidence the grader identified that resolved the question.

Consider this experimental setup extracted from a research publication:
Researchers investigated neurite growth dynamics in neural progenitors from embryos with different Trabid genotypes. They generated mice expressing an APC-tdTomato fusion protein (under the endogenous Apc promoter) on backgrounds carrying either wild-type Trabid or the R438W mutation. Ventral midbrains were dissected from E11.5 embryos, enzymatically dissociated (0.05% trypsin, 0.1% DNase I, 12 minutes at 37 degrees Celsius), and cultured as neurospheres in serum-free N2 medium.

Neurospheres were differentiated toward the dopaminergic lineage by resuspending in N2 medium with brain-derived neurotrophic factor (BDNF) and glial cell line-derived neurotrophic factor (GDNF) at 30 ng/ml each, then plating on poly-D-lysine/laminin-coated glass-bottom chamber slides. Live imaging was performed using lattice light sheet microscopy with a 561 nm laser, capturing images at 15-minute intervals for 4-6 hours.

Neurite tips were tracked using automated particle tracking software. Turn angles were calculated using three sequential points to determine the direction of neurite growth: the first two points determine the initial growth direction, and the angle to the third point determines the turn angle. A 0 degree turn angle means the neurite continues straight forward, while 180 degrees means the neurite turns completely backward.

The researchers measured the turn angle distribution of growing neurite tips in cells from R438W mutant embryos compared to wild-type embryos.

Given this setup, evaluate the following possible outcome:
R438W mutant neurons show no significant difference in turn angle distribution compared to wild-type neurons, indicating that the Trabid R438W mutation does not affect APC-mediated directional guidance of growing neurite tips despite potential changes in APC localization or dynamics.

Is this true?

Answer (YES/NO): NO